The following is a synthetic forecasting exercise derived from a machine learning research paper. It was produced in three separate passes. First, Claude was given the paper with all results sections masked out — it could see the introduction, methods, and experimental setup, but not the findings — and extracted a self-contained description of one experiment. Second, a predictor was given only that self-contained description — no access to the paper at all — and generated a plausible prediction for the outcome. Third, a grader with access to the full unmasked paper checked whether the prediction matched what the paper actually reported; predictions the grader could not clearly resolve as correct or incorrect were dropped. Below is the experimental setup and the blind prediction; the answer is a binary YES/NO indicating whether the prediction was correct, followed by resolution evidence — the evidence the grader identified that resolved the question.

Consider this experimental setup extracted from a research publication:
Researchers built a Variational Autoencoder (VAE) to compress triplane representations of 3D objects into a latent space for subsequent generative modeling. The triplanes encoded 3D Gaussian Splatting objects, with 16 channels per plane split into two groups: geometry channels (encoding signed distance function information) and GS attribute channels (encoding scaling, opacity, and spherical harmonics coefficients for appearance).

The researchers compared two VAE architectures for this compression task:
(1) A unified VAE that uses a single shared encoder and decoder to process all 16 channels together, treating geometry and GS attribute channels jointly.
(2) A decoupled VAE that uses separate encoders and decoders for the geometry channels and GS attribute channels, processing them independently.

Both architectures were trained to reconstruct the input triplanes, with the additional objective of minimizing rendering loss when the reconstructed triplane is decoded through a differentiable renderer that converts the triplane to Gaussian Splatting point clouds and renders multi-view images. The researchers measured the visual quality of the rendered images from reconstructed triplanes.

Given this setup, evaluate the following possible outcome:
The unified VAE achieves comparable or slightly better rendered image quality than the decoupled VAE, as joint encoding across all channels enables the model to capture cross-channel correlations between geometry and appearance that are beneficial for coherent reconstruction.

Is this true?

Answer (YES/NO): NO